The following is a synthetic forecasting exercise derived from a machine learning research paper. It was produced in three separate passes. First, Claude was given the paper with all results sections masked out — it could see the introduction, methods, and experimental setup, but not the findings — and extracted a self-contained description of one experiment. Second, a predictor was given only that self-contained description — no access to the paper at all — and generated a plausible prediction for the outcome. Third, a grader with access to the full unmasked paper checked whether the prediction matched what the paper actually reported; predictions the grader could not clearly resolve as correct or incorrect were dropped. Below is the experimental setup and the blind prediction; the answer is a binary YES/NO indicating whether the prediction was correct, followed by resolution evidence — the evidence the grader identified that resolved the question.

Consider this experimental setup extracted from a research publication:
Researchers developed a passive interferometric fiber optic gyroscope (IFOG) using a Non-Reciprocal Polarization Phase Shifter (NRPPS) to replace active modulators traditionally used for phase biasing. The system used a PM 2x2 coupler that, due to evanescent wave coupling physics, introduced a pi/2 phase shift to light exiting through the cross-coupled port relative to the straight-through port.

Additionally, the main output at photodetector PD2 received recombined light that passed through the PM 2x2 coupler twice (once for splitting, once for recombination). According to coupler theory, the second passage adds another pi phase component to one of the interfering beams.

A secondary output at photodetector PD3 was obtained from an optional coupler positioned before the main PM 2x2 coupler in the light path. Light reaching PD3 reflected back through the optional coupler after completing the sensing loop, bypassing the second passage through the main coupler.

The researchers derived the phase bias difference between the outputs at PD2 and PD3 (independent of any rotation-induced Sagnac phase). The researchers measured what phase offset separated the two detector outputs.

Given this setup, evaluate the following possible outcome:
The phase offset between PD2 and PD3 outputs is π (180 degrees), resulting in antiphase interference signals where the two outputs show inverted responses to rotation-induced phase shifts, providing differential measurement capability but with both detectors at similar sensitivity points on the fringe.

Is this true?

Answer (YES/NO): YES